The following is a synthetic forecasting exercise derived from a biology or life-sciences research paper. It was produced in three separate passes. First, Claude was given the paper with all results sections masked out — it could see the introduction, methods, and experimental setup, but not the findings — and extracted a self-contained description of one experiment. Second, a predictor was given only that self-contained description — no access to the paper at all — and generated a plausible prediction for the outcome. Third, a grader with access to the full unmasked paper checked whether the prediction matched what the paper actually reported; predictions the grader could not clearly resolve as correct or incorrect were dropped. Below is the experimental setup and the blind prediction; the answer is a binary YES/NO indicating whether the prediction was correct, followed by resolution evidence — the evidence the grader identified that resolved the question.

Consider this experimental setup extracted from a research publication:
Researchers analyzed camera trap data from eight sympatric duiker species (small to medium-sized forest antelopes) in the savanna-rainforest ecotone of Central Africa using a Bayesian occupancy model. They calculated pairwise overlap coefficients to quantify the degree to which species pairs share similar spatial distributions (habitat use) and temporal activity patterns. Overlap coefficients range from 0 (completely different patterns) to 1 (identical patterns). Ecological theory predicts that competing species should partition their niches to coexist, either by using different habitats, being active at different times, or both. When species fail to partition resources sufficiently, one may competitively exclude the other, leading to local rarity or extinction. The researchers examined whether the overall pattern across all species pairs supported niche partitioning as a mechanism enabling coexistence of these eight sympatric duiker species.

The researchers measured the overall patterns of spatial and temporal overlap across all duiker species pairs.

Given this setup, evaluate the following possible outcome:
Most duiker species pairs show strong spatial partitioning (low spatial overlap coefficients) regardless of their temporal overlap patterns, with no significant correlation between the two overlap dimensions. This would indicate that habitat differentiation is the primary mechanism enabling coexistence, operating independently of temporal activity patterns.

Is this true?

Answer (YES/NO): NO